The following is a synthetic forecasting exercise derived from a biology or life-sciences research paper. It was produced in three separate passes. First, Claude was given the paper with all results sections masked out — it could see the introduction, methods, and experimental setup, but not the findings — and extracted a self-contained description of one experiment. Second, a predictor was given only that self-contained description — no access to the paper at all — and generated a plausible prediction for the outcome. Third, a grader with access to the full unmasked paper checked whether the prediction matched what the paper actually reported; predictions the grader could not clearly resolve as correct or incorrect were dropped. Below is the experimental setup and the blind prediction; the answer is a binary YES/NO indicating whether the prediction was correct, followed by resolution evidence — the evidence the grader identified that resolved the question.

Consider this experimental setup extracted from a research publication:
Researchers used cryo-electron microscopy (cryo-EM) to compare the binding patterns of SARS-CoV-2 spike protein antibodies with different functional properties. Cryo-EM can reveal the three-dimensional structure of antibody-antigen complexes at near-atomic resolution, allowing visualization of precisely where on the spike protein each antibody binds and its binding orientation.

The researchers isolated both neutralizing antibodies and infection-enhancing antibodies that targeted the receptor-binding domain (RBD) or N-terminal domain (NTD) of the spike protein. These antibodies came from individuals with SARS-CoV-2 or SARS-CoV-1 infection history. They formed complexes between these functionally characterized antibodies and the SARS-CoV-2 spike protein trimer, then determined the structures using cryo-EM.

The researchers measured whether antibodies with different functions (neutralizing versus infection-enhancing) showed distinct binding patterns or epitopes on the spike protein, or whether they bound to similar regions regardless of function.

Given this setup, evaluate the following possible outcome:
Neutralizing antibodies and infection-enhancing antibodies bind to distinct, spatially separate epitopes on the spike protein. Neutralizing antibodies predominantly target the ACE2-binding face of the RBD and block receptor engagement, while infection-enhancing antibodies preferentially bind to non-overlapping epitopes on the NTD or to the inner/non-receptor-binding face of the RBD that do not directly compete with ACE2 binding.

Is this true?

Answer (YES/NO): NO